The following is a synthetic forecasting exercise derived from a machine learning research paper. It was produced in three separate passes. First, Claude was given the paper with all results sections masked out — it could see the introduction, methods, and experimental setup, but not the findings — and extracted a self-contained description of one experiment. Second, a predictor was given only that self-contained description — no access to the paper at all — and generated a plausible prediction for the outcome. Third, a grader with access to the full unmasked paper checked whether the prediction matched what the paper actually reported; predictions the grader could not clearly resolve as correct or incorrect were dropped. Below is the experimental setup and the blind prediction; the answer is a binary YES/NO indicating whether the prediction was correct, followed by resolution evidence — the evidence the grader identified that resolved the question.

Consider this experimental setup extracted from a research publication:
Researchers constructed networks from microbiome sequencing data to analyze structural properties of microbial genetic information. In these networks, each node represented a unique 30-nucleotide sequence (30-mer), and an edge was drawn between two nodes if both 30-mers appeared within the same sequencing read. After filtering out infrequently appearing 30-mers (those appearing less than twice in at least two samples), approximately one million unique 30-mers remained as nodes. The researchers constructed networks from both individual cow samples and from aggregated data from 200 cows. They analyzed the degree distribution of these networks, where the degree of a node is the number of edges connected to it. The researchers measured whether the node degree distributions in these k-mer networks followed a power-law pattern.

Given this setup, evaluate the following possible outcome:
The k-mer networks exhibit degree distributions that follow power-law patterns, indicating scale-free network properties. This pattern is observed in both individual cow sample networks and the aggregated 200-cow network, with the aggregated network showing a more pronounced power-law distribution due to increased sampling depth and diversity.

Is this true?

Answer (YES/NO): NO